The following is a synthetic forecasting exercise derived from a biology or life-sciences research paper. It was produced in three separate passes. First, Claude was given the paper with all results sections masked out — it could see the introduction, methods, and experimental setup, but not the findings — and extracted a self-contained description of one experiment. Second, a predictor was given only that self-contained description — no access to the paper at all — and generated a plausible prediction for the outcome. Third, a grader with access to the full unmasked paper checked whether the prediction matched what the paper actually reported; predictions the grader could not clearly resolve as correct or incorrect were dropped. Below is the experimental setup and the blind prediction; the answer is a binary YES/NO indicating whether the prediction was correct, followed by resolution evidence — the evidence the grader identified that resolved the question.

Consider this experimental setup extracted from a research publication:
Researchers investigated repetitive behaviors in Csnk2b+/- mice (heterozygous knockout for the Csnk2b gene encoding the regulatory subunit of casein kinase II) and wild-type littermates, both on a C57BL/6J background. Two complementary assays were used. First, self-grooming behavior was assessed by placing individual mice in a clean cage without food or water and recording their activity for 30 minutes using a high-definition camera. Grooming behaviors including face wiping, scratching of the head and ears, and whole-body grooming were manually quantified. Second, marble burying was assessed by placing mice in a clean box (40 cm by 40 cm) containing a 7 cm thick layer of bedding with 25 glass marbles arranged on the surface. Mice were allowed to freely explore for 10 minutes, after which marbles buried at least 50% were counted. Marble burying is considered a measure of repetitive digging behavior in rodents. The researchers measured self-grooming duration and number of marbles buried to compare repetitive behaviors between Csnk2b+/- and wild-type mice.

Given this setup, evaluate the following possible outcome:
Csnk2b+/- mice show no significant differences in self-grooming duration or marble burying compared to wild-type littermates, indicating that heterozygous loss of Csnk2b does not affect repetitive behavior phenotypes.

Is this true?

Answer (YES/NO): YES